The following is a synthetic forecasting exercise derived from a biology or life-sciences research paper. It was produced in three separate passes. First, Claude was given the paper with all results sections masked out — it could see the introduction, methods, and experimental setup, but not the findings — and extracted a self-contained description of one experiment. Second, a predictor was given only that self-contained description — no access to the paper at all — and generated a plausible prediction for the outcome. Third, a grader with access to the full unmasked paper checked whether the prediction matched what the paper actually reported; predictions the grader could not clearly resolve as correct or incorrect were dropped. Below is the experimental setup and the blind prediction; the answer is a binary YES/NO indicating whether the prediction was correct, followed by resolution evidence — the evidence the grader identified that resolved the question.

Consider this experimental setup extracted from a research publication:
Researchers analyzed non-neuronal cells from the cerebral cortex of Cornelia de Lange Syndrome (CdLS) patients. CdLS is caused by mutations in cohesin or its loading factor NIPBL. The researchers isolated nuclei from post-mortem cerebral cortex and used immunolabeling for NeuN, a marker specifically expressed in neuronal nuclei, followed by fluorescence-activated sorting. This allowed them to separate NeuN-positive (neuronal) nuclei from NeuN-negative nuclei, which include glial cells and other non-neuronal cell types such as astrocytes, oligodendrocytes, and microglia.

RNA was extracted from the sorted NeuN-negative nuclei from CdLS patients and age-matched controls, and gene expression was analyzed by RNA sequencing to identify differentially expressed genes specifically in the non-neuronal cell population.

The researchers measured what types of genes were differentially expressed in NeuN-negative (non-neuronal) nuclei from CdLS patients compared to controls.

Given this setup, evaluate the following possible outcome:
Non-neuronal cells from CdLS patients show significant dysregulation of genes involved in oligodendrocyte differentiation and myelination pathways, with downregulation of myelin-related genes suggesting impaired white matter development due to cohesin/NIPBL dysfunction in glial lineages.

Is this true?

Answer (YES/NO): NO